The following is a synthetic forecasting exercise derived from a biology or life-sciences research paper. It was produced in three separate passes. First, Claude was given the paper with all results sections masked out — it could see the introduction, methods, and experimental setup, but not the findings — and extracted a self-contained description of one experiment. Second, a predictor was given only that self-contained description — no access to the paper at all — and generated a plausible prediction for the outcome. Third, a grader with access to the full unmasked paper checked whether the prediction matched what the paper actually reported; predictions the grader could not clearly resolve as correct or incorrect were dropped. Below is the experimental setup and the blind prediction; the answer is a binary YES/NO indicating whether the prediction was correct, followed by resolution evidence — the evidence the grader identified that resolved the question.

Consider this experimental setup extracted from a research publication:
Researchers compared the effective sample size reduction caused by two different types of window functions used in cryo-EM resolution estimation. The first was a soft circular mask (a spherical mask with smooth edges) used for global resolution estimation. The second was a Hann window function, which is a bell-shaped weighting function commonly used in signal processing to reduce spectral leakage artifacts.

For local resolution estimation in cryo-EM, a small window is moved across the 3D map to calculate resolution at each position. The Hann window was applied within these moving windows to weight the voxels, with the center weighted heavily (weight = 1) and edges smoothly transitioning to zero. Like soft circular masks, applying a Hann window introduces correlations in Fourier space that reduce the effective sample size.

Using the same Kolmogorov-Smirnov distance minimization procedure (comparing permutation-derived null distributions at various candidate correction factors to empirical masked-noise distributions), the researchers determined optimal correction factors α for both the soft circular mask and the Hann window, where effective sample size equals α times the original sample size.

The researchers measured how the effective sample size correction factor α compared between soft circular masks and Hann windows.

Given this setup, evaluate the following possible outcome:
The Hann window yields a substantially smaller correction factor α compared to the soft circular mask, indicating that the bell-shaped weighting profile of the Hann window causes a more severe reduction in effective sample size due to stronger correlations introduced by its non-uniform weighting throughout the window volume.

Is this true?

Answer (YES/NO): YES